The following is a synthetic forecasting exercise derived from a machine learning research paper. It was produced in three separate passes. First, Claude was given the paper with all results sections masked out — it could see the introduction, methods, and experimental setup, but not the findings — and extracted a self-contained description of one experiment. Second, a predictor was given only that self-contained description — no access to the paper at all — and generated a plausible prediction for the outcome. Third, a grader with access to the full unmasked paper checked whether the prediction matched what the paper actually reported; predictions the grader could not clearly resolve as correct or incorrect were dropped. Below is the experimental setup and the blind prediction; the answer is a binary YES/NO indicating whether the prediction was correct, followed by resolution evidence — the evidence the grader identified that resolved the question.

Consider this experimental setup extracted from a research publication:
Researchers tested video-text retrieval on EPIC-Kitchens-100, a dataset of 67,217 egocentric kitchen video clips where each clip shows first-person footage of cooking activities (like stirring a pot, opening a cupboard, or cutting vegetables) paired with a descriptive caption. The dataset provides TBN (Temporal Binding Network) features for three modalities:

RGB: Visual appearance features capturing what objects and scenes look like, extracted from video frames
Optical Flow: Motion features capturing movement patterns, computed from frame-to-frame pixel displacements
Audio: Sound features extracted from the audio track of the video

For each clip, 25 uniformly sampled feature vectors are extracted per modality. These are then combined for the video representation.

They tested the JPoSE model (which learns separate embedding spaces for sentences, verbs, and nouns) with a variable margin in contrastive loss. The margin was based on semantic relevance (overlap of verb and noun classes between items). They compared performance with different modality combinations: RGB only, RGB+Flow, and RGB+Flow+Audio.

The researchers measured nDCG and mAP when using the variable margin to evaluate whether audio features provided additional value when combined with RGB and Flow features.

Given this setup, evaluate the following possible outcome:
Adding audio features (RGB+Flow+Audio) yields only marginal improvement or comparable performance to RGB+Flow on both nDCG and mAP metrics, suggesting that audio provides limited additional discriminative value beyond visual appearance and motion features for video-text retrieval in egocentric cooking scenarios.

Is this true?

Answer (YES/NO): NO